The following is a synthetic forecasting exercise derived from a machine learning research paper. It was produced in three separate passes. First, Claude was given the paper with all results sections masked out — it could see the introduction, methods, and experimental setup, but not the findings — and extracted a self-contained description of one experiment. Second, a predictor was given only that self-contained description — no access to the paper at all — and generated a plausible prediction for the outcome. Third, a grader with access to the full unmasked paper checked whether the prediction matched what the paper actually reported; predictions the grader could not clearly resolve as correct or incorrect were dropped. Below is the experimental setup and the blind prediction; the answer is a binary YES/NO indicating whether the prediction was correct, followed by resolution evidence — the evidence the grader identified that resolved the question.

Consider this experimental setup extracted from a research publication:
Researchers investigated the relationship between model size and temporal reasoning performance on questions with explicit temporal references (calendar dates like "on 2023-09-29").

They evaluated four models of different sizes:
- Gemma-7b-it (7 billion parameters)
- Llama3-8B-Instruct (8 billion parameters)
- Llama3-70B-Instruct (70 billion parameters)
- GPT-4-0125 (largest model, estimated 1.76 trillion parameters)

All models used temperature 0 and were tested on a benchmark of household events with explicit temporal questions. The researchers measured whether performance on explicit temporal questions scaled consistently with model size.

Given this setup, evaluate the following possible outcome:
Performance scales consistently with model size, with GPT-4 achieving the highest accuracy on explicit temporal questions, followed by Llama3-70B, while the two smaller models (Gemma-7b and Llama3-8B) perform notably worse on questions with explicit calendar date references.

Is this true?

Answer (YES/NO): NO